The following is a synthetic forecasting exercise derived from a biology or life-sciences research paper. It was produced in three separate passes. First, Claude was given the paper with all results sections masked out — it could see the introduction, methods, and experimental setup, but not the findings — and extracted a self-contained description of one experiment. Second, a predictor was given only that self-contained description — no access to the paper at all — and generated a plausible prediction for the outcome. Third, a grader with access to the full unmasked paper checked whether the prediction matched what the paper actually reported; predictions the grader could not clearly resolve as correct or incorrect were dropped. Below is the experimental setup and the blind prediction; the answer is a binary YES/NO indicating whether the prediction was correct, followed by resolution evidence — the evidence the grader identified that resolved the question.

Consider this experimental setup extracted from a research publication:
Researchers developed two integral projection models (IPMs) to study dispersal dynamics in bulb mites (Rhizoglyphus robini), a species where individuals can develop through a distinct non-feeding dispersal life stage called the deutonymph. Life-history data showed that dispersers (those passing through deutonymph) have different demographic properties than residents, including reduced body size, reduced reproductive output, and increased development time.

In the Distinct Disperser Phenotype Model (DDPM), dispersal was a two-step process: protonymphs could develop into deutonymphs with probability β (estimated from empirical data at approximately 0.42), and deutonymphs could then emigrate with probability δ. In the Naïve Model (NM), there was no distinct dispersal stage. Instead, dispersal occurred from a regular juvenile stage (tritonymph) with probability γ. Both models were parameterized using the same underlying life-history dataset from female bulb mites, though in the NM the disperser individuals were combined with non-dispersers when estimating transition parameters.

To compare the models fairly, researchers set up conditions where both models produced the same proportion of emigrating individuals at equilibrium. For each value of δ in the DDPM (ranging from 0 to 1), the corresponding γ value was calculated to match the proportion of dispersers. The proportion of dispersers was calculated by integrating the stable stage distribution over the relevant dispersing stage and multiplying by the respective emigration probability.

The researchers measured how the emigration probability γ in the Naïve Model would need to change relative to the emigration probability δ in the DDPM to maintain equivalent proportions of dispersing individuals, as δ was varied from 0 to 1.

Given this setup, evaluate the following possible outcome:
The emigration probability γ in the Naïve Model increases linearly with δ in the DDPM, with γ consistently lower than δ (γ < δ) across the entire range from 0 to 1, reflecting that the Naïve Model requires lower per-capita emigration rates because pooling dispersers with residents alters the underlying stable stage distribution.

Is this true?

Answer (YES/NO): NO